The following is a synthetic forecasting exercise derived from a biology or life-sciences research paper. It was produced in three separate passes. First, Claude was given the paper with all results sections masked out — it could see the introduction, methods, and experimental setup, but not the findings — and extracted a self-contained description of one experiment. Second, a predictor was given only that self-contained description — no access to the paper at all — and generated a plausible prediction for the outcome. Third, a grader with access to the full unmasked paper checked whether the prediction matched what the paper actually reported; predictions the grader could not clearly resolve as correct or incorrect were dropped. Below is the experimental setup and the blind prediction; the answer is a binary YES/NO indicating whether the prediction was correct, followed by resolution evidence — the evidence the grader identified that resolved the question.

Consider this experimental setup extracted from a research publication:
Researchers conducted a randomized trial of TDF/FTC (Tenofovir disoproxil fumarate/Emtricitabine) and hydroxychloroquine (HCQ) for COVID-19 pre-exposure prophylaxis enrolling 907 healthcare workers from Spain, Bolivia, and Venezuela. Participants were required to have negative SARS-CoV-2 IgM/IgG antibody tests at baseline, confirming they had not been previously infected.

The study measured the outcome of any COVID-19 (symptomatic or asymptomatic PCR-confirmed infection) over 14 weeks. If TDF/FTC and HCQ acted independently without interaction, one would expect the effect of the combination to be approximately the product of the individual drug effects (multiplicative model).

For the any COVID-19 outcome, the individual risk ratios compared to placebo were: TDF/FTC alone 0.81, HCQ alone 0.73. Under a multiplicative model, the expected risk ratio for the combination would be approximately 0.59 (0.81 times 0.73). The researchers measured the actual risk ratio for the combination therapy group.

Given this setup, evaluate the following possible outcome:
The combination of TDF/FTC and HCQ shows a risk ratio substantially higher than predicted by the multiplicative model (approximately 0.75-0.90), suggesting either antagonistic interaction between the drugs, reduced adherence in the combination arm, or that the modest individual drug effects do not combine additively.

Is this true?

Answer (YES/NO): NO